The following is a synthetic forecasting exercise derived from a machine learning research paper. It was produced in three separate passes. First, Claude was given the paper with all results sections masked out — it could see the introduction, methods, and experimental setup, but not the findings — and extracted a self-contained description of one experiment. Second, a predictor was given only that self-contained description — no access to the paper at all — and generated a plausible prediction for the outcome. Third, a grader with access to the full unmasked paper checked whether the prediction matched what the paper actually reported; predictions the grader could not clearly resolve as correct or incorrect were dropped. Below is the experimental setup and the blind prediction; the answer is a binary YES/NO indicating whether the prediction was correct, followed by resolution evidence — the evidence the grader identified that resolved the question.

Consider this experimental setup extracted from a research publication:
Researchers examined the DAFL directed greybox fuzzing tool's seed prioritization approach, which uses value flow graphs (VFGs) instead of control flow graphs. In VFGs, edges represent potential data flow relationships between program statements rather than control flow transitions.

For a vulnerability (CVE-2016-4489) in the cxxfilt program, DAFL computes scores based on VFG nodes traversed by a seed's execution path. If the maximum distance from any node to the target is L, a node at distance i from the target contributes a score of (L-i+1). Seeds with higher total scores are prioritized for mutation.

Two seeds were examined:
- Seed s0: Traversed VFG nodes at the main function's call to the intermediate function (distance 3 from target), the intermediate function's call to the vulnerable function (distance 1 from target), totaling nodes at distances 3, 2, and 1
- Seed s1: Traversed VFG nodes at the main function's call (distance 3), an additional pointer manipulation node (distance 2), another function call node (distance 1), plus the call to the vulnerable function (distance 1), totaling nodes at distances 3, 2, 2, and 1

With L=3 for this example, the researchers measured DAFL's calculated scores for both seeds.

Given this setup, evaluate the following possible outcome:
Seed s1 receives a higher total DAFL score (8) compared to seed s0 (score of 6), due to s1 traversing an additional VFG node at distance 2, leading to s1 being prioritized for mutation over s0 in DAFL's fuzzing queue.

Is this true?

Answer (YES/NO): YES